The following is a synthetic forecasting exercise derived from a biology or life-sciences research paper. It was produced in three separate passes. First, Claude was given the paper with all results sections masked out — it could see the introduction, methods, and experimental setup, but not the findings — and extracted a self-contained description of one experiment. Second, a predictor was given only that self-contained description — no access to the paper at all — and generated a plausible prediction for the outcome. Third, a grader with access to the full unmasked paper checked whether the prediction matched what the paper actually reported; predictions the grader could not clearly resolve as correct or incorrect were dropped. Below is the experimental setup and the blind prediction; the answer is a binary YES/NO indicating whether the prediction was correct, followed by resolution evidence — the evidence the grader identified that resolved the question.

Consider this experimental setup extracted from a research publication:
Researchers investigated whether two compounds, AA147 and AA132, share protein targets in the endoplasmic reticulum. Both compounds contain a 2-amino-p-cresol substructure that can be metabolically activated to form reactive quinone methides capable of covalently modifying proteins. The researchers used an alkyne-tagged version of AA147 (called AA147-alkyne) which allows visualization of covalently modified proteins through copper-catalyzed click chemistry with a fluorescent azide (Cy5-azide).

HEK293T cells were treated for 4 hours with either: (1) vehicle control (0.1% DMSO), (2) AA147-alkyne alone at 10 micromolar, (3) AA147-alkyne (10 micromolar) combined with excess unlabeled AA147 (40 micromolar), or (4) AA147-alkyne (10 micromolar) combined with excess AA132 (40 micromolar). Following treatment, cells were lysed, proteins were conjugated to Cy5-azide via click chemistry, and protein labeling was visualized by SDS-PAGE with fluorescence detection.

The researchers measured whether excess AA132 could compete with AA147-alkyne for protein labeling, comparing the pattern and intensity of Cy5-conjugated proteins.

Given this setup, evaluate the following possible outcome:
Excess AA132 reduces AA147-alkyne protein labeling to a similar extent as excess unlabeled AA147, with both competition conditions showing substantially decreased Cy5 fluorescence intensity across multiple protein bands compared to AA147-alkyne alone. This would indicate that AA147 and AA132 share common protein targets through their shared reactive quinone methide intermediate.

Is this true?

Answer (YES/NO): NO